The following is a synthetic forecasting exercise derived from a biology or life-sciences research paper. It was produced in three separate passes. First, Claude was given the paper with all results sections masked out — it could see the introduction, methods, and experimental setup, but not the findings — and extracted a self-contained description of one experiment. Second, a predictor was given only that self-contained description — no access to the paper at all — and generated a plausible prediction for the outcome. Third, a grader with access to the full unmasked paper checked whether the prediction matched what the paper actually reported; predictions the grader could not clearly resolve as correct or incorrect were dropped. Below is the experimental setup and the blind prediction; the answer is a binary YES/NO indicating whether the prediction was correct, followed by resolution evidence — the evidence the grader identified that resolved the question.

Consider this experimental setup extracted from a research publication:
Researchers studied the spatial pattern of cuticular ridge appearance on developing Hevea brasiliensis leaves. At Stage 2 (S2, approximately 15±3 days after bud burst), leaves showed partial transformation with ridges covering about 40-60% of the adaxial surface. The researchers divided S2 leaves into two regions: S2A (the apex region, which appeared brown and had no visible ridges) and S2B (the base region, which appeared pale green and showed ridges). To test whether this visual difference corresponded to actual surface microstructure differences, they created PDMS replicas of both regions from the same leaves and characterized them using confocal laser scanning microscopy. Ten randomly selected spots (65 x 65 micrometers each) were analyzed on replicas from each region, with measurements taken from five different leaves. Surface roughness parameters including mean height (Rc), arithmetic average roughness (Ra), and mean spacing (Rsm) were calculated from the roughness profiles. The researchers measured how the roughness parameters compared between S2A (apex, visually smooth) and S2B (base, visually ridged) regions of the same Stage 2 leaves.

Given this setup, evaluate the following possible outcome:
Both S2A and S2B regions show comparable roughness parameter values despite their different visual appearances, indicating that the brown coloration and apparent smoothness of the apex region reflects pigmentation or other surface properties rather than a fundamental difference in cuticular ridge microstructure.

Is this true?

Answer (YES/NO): NO